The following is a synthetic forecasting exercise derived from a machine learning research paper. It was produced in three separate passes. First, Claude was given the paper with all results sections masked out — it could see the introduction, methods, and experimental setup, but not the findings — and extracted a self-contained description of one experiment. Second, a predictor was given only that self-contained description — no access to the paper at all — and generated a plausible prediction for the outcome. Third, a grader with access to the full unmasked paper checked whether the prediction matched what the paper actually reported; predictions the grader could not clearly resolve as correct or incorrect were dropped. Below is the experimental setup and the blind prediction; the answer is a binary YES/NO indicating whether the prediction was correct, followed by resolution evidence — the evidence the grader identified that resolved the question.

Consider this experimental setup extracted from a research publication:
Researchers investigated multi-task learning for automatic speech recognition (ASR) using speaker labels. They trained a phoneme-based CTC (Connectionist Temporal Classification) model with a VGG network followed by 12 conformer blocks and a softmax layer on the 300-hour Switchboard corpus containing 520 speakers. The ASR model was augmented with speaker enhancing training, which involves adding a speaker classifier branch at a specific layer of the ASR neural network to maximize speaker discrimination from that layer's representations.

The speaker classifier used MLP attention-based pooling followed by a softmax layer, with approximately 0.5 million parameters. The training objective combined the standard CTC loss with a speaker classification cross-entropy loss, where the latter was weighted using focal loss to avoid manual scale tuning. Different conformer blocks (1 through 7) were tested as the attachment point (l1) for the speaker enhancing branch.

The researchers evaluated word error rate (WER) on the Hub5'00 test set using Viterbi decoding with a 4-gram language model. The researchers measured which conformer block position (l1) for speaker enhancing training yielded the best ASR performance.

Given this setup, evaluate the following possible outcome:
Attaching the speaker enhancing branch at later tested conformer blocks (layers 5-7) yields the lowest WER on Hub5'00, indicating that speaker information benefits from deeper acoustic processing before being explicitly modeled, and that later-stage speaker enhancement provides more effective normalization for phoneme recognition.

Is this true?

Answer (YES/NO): YES